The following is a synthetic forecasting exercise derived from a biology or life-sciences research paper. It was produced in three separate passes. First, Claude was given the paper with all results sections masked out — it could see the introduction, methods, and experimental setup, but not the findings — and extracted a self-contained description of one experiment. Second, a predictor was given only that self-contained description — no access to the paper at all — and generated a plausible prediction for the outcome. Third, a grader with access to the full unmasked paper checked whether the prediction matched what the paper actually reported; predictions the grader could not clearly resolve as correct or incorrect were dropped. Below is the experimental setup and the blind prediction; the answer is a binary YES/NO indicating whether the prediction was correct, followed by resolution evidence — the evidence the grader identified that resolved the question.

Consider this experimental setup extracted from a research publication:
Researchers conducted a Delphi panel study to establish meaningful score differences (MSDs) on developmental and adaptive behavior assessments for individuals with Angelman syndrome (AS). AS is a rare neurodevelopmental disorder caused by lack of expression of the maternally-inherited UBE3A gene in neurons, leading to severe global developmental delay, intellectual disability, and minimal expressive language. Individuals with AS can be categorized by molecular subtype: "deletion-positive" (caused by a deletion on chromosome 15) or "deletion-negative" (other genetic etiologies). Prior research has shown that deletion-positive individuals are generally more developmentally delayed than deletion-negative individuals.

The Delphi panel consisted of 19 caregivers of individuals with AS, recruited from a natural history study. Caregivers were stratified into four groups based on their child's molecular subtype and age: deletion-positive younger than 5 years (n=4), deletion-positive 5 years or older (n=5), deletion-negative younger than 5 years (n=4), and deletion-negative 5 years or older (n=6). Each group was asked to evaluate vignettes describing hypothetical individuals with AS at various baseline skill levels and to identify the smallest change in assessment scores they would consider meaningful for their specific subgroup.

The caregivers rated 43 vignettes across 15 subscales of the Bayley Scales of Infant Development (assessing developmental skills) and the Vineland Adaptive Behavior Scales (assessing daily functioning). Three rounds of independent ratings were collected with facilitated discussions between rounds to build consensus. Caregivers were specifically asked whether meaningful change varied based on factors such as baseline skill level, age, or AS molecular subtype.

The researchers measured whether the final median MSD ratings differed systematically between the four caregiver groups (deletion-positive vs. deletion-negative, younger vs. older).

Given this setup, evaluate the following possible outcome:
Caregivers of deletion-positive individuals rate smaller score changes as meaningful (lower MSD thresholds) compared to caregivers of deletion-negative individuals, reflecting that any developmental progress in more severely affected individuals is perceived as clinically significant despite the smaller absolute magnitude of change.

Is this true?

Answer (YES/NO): NO